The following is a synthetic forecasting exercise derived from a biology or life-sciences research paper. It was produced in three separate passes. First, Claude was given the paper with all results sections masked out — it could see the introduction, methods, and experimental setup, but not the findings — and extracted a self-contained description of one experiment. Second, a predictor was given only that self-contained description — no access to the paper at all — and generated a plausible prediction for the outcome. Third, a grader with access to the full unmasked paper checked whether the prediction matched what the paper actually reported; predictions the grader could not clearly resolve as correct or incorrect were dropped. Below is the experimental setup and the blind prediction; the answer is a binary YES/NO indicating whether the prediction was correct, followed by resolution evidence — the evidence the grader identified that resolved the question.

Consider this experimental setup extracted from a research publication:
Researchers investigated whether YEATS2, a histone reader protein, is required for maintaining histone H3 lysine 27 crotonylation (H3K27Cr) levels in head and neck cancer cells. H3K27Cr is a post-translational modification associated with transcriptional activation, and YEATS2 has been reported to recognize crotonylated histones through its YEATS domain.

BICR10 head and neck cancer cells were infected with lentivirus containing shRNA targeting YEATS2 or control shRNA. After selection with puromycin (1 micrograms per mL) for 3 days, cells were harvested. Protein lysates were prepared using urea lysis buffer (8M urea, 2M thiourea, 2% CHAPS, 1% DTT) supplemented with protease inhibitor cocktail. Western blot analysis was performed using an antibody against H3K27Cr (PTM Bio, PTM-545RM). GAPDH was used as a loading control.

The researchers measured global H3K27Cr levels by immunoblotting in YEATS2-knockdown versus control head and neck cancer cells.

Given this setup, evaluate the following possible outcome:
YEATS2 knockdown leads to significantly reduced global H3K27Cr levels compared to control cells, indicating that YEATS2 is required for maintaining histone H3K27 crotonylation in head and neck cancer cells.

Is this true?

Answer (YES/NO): YES